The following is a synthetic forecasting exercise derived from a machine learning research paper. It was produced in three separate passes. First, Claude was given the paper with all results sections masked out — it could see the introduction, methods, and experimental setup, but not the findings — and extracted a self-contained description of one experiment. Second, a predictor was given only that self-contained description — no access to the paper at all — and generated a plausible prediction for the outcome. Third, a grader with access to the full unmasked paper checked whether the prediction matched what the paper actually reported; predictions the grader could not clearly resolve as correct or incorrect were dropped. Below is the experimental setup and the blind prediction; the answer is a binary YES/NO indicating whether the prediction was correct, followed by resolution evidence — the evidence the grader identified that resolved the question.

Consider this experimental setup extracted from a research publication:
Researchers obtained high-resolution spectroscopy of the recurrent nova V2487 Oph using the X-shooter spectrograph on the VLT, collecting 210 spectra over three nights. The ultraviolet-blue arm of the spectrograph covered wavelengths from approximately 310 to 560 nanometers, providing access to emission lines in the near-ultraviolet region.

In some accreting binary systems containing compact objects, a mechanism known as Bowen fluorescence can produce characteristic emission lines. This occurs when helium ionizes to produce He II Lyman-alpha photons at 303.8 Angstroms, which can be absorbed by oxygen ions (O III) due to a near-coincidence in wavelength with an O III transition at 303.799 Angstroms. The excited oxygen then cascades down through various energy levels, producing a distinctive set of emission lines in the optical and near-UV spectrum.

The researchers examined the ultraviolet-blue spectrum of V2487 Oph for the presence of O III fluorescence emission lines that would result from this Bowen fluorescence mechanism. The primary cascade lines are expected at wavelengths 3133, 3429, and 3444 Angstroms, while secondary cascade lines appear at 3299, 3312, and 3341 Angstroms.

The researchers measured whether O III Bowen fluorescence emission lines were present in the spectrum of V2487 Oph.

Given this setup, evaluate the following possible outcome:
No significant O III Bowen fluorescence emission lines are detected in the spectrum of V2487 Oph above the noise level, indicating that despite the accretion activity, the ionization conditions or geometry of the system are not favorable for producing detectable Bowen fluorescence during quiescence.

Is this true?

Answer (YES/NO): NO